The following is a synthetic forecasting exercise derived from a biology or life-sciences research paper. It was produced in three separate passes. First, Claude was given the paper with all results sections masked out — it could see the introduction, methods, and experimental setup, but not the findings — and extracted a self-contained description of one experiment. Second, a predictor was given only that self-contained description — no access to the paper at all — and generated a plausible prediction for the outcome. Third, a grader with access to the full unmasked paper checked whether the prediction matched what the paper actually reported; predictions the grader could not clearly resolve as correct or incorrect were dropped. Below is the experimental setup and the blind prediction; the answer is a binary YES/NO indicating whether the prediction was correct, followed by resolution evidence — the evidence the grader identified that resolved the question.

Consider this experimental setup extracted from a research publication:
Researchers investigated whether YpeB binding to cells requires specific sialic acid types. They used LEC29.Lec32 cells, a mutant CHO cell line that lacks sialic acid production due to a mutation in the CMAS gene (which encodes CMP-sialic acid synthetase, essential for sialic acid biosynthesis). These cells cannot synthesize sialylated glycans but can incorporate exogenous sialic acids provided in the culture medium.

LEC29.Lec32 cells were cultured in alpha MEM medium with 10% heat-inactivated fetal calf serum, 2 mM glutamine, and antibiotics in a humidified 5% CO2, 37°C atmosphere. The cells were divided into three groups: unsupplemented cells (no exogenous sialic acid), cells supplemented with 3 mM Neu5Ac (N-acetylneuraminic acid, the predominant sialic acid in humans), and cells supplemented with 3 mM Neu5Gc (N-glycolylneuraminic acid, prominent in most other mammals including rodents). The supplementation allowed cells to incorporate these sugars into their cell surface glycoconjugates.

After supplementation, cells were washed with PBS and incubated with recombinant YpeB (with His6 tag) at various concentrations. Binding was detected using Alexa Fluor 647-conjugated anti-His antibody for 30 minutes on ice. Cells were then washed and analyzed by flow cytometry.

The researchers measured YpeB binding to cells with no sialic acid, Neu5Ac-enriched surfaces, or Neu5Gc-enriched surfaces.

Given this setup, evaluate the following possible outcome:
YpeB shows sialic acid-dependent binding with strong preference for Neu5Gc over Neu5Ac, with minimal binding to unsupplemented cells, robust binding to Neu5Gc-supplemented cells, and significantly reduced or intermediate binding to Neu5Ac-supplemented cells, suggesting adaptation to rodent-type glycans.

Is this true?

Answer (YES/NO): NO